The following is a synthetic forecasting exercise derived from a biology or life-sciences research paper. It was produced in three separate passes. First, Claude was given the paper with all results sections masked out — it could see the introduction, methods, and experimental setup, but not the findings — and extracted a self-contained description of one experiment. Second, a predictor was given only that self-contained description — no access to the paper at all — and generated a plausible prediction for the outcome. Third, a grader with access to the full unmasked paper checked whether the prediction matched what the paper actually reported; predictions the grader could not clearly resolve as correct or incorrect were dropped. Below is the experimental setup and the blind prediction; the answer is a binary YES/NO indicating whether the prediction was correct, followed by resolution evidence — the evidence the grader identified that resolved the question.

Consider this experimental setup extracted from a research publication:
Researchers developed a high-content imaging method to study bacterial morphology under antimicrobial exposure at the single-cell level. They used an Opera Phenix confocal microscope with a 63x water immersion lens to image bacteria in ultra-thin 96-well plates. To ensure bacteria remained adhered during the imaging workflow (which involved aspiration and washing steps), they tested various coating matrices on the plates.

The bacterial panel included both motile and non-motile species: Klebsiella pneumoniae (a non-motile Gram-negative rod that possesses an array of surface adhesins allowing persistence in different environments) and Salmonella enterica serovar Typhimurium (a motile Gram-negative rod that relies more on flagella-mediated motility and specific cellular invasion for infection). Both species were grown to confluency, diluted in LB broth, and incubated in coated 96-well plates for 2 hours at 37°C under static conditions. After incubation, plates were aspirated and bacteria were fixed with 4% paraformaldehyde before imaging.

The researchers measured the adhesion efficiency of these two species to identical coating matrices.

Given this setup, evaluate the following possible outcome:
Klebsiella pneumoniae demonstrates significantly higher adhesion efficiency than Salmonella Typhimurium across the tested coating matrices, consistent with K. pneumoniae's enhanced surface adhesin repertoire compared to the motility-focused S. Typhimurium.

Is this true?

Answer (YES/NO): YES